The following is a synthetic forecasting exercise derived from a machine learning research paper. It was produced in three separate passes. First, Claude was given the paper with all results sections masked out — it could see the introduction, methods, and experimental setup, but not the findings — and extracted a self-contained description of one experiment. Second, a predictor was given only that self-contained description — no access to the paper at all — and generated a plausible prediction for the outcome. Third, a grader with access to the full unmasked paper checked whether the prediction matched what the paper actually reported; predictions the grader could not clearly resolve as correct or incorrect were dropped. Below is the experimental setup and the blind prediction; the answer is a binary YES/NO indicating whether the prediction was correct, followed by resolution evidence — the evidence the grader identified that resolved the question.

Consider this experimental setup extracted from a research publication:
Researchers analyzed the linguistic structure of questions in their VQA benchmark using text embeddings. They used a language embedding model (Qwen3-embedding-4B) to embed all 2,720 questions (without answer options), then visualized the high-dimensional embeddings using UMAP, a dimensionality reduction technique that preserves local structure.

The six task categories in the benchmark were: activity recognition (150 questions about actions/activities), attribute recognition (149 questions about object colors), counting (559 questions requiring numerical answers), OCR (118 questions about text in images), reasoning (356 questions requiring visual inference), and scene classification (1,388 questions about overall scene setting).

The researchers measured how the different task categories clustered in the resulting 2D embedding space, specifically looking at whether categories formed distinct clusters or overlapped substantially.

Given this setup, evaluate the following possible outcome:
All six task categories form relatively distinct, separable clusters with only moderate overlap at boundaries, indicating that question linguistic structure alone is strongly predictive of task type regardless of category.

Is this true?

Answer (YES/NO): NO